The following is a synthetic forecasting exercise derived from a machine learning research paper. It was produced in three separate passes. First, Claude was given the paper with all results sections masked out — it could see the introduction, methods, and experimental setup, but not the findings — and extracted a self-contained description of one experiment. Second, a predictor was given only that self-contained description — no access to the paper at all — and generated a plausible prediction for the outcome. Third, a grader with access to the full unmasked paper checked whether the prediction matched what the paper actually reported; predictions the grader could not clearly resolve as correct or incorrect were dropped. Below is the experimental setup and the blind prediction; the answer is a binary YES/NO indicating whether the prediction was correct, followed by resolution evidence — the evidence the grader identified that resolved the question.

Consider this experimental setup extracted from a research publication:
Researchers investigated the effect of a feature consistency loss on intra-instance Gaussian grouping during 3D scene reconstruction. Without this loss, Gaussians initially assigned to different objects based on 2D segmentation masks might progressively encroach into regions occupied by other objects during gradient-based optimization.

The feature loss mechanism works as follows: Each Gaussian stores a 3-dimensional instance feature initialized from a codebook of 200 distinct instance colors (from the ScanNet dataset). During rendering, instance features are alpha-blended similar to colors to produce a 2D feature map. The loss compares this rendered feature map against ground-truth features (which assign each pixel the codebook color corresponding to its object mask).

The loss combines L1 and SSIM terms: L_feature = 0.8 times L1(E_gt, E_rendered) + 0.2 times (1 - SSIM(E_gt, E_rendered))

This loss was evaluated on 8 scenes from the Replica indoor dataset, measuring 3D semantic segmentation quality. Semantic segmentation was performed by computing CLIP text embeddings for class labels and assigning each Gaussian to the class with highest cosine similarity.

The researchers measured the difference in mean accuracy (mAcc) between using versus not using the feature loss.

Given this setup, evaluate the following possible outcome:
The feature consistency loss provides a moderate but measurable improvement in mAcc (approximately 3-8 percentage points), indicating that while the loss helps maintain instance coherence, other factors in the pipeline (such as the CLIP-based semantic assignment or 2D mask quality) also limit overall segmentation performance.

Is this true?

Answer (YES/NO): NO